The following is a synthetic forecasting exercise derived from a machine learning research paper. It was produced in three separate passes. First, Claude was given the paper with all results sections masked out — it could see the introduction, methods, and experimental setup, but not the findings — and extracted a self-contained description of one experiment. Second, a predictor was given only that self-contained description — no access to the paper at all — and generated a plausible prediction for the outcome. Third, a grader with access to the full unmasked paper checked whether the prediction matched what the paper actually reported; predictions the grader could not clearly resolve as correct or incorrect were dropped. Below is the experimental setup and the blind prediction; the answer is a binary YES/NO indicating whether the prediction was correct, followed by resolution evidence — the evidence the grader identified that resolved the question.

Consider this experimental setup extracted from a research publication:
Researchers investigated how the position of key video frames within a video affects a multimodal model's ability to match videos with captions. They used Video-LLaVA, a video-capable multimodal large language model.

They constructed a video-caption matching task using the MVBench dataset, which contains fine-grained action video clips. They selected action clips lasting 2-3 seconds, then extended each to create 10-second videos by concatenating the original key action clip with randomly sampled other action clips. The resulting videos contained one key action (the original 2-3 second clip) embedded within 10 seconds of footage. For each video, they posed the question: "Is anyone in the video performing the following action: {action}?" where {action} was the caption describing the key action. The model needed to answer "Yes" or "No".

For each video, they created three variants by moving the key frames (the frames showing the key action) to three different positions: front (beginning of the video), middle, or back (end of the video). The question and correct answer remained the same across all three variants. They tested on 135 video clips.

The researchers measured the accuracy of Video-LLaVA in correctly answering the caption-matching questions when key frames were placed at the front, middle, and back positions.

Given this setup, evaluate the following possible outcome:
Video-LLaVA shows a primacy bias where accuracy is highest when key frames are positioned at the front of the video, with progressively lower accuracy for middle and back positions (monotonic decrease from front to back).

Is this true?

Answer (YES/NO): NO